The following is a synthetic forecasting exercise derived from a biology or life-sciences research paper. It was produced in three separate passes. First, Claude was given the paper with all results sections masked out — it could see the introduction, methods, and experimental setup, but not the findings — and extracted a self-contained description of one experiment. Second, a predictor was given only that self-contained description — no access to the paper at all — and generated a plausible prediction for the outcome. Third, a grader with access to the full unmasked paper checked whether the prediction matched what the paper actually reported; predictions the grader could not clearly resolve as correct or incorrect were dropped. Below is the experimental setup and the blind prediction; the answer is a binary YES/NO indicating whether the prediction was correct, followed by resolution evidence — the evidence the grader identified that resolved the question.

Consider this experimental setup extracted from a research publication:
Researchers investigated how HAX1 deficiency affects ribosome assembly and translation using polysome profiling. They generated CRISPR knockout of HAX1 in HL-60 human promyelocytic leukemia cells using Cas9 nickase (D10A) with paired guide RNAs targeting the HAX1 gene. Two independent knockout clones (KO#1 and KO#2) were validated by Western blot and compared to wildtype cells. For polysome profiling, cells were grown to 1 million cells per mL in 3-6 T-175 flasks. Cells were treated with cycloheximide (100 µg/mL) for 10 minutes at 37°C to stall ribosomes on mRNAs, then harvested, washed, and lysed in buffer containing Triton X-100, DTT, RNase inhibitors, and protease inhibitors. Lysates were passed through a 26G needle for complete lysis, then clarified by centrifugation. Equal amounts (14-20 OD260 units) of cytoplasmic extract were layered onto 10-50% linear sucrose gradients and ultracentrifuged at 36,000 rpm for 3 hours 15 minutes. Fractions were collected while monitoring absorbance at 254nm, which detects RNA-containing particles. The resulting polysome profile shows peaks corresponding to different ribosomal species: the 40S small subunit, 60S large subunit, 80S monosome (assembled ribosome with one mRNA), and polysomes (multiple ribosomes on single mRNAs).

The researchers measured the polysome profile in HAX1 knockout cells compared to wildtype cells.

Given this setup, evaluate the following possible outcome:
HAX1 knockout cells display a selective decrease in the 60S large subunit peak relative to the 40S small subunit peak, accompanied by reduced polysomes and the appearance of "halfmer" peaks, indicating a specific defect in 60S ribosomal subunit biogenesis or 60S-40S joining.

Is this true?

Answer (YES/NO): NO